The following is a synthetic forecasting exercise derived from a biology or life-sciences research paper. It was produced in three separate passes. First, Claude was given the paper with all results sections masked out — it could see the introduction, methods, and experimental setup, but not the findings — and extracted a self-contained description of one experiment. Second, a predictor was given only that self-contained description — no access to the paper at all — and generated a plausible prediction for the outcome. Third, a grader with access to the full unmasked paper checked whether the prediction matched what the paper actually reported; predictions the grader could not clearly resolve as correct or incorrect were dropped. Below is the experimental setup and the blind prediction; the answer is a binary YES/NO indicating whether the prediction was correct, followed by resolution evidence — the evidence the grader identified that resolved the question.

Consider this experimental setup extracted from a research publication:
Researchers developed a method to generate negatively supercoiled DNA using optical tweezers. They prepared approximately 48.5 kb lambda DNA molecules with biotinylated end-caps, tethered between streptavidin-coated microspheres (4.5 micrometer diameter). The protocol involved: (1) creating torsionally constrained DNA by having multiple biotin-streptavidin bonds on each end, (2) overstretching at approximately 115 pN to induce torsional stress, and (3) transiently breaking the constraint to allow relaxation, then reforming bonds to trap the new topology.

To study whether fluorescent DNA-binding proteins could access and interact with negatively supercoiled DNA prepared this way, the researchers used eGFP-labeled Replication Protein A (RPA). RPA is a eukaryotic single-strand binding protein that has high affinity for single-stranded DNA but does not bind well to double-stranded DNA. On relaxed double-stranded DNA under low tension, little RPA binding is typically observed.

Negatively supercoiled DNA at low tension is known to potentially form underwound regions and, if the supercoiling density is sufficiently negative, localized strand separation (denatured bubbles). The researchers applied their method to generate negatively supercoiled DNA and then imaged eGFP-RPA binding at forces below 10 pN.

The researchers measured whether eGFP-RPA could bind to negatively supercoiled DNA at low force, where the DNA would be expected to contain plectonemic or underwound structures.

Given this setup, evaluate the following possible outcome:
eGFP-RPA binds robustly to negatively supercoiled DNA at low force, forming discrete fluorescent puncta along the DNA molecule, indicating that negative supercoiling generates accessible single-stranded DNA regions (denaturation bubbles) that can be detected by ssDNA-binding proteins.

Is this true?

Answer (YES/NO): YES